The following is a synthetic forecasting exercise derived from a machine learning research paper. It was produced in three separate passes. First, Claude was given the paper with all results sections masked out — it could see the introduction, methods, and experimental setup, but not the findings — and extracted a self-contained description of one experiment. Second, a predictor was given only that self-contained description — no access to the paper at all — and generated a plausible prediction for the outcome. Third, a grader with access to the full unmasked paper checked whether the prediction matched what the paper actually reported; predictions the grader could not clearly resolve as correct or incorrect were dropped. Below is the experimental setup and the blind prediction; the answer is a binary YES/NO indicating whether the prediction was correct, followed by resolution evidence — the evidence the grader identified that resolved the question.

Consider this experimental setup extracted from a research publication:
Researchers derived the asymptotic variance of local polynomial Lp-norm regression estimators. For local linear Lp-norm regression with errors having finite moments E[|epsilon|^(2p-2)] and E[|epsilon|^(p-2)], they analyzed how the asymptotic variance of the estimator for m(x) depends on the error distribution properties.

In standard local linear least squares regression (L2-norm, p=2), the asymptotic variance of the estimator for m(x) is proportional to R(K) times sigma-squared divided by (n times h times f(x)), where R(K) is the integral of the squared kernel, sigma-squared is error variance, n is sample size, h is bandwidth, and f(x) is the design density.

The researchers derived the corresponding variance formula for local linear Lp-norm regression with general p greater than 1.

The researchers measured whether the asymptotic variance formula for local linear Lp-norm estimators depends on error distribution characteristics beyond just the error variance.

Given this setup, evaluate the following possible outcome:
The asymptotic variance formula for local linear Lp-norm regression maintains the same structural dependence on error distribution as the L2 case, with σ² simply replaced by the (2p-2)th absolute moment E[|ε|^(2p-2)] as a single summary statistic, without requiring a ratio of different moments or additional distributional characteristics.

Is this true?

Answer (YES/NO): NO